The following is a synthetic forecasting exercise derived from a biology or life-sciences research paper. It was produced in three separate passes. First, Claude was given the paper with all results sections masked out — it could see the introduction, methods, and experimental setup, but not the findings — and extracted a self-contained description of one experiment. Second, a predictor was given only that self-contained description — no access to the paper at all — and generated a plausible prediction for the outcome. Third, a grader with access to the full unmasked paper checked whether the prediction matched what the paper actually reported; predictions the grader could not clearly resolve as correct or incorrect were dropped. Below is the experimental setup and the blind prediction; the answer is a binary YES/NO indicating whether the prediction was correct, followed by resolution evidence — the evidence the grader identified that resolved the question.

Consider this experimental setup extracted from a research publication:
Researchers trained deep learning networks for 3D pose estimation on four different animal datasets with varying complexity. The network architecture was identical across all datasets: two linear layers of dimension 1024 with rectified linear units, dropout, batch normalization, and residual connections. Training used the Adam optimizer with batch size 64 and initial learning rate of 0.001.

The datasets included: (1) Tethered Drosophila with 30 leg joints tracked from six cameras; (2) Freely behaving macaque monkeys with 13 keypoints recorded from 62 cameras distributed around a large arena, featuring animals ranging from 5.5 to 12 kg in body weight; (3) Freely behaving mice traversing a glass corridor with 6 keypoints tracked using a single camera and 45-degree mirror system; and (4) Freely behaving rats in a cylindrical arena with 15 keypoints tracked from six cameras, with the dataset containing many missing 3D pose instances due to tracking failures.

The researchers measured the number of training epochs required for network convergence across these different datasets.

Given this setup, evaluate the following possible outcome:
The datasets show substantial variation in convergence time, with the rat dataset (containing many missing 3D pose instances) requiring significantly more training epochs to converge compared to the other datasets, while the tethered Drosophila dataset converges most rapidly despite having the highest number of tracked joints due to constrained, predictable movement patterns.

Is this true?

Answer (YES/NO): NO